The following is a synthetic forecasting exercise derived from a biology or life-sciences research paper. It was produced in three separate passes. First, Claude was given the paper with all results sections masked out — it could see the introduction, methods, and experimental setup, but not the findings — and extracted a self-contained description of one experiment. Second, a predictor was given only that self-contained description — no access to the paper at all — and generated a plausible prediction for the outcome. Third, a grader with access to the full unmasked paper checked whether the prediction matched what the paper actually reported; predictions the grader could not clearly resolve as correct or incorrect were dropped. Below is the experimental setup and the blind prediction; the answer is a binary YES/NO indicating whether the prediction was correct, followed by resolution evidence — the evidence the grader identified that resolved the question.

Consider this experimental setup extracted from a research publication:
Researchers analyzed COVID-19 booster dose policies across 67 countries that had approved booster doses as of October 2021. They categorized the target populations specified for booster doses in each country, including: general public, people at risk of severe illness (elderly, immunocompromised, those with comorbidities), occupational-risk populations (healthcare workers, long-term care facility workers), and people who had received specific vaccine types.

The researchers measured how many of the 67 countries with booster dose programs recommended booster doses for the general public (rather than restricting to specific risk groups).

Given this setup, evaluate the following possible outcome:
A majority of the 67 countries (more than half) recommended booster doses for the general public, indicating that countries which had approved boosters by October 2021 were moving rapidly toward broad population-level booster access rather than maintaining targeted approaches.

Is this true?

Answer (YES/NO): NO